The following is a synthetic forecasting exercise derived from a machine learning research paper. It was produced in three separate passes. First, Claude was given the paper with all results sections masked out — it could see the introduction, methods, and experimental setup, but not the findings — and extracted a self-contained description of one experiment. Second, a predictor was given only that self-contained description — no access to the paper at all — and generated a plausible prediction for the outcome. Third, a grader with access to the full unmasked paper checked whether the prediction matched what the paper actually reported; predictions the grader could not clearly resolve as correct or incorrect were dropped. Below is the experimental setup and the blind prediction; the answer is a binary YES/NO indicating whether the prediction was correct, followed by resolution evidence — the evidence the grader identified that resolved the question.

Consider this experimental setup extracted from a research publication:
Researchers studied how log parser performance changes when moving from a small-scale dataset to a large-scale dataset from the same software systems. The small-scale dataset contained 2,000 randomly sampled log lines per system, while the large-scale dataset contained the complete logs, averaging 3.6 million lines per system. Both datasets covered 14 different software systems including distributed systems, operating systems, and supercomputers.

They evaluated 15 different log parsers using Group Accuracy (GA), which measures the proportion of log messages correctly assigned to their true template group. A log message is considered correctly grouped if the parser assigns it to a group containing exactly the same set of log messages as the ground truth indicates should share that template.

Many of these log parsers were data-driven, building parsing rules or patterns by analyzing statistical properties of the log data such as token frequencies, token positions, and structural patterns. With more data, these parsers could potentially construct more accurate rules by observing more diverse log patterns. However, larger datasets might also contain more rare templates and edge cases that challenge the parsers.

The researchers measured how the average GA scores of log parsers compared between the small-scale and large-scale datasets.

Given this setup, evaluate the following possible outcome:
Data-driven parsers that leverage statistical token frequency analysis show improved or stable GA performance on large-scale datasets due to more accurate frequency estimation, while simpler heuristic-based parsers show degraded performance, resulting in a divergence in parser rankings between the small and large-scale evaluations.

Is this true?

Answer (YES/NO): NO